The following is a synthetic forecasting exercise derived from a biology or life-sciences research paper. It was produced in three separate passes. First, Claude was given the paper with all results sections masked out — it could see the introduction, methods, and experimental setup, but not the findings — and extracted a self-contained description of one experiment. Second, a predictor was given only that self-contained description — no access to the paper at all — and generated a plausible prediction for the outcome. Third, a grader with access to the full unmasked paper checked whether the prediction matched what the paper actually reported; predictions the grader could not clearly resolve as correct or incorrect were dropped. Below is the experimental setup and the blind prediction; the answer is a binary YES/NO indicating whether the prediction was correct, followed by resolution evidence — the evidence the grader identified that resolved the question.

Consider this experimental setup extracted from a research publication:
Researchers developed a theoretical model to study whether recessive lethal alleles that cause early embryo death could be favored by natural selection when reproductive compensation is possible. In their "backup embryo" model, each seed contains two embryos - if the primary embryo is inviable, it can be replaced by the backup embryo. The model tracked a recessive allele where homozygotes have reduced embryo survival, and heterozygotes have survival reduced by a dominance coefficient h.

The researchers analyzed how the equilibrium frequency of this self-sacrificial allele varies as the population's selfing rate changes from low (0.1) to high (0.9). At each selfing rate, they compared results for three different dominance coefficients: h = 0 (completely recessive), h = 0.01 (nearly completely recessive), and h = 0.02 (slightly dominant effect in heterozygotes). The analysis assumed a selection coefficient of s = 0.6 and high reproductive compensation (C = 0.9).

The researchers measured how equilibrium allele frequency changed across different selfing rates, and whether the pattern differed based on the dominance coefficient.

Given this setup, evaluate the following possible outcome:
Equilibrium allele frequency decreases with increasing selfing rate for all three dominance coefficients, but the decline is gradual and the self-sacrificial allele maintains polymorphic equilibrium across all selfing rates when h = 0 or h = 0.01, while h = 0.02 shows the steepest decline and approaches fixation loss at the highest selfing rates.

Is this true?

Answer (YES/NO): NO